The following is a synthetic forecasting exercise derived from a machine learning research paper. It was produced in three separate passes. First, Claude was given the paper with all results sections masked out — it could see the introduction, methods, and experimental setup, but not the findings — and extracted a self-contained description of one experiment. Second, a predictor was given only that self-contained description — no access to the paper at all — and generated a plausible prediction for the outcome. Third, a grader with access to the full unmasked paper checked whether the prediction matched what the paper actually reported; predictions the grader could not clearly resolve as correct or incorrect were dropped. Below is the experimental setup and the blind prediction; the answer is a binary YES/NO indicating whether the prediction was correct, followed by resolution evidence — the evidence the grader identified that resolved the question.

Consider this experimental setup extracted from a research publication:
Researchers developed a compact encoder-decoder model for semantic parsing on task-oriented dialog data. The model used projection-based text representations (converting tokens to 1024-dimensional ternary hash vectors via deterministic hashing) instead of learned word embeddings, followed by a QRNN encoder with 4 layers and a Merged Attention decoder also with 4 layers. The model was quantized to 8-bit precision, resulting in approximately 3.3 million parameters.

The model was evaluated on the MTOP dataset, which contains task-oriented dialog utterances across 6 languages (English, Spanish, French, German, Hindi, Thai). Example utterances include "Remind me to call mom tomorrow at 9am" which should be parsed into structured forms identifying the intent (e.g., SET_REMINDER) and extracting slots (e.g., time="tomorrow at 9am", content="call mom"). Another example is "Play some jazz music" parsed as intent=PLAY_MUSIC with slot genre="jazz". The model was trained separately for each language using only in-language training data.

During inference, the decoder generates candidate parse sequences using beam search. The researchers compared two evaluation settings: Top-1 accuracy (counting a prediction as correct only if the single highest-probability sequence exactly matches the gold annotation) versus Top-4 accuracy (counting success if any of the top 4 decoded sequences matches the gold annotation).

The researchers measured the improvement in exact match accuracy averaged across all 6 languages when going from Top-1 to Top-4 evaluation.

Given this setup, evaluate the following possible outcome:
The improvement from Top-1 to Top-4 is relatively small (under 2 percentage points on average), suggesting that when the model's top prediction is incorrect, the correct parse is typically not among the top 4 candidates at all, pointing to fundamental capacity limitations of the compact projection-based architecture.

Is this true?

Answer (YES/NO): NO